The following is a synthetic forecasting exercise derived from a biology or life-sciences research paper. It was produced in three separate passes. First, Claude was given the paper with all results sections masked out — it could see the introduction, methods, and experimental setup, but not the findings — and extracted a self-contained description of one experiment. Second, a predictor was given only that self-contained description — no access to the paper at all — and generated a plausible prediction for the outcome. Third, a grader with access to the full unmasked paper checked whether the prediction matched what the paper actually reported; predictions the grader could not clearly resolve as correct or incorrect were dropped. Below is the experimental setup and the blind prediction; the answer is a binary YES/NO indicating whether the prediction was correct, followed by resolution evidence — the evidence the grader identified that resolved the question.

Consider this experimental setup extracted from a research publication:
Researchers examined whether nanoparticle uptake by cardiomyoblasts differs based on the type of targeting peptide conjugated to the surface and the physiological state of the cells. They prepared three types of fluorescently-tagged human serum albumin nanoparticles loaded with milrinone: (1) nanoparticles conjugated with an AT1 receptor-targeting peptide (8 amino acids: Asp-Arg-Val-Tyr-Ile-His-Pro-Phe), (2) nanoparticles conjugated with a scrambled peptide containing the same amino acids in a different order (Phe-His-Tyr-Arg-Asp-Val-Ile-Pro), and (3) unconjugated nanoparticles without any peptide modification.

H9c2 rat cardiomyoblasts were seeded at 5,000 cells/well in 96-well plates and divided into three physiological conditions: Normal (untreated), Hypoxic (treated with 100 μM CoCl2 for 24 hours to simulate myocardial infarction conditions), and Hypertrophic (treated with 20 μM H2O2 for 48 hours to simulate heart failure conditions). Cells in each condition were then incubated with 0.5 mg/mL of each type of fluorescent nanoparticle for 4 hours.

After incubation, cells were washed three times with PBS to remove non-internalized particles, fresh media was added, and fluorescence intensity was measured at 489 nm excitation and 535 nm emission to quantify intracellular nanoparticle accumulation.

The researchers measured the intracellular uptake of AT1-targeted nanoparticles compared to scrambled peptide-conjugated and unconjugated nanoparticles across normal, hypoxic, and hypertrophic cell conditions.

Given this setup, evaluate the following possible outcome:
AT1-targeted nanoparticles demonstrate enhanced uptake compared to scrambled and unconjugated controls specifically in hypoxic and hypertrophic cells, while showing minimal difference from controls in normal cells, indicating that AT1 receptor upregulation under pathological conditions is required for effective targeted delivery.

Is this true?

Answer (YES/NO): NO